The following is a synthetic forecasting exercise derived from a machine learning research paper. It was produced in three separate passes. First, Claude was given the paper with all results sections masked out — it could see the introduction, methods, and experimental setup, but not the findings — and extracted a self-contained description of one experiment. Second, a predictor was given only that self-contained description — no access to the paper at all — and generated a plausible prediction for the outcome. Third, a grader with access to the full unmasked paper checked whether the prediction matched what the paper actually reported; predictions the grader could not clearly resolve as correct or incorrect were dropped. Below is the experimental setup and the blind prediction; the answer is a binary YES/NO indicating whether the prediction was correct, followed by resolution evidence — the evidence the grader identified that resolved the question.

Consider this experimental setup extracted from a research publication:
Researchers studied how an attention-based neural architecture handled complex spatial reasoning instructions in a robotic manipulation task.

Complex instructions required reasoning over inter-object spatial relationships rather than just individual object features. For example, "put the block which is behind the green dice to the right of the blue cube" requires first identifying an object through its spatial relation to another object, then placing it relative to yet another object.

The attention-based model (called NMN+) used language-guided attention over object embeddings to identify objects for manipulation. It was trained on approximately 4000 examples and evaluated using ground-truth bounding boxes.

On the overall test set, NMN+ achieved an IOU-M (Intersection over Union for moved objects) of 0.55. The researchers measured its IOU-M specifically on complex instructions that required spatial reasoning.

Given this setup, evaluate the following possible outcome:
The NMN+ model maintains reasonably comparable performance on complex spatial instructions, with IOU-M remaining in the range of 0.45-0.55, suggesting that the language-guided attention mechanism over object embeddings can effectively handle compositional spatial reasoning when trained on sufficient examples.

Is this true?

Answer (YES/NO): NO